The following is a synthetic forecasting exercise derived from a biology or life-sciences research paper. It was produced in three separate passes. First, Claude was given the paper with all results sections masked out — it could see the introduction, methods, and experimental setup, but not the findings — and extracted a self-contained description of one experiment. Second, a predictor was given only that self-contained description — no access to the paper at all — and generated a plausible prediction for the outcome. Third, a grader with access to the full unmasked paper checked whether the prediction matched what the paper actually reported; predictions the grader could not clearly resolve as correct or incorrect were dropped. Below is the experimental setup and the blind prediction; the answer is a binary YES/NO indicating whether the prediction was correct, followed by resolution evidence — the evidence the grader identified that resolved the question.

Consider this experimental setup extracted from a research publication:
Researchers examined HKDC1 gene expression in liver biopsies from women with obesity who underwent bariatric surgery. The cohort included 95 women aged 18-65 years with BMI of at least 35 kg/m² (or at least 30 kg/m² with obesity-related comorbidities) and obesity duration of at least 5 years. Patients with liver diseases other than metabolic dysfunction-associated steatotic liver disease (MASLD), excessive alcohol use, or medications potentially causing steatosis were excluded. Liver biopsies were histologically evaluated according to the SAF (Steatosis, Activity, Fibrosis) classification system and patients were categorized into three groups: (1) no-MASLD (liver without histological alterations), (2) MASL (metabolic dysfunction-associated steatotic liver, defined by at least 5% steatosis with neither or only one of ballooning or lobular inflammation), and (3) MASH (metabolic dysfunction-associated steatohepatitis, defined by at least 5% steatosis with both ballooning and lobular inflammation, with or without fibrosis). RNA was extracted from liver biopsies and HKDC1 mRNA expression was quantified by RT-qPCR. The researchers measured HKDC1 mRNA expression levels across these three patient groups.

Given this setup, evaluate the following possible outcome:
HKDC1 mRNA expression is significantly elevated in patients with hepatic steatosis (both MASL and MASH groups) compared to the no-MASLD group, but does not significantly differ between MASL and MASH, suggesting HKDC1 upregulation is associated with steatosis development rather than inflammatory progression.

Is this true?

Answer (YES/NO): NO